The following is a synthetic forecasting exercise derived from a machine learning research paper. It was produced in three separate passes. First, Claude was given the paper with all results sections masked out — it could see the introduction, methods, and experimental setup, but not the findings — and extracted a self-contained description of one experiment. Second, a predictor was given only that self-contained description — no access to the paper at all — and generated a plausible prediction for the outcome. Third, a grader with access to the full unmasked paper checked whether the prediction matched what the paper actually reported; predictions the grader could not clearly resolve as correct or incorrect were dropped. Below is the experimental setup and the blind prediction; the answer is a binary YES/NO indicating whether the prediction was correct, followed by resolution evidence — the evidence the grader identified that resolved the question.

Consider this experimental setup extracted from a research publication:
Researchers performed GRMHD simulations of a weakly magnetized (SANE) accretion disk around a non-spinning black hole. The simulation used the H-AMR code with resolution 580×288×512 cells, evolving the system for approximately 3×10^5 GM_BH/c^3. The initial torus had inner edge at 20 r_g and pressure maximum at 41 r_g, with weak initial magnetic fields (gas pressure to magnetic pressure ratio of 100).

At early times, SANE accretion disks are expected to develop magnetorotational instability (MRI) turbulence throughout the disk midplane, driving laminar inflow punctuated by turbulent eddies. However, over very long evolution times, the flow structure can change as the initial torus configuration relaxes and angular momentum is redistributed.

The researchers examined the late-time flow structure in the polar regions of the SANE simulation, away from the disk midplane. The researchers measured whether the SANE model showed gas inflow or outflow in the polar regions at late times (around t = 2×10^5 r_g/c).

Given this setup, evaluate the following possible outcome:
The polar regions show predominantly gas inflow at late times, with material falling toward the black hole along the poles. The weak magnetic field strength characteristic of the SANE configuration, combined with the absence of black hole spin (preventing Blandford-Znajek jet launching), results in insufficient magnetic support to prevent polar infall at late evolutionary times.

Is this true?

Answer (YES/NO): YES